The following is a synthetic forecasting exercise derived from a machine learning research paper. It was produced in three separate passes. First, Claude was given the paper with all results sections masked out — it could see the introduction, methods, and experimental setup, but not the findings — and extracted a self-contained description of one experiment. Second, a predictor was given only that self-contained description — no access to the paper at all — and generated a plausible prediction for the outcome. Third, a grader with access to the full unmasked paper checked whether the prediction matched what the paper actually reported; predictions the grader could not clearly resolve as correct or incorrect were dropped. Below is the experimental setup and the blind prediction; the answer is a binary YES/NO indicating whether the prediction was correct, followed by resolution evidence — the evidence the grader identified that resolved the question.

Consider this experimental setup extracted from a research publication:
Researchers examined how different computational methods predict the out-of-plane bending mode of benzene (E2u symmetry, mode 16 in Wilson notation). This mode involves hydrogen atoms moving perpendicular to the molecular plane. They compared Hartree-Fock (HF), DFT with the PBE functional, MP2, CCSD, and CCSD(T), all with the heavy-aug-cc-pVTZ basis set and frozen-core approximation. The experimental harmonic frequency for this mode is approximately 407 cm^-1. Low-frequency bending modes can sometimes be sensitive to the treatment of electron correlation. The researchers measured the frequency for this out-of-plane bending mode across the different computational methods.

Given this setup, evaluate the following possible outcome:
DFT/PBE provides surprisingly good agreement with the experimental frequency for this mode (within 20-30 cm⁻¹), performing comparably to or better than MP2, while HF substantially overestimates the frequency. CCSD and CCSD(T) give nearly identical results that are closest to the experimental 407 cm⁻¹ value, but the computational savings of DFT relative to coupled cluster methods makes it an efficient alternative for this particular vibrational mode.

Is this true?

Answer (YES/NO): NO